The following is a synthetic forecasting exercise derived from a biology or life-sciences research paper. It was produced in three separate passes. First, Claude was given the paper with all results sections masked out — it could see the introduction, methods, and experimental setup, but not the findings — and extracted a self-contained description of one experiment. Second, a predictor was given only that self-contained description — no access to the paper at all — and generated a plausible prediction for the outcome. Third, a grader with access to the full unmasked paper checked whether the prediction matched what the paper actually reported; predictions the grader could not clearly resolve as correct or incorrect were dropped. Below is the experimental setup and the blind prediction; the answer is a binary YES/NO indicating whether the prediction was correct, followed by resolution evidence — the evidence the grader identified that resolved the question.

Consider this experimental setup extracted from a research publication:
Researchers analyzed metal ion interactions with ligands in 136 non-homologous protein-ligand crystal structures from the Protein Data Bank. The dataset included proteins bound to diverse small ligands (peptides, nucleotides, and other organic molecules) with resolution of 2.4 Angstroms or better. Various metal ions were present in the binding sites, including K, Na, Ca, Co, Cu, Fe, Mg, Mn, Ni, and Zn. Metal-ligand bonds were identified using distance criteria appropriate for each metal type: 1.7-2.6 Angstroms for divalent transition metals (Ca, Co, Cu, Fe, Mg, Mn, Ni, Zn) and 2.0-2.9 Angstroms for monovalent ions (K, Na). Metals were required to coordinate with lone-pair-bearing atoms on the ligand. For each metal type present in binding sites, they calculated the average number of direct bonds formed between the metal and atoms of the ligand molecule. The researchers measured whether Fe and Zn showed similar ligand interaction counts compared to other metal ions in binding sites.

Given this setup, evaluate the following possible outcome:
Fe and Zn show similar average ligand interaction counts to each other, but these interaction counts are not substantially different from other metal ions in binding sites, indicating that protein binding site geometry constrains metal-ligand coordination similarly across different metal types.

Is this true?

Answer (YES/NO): NO